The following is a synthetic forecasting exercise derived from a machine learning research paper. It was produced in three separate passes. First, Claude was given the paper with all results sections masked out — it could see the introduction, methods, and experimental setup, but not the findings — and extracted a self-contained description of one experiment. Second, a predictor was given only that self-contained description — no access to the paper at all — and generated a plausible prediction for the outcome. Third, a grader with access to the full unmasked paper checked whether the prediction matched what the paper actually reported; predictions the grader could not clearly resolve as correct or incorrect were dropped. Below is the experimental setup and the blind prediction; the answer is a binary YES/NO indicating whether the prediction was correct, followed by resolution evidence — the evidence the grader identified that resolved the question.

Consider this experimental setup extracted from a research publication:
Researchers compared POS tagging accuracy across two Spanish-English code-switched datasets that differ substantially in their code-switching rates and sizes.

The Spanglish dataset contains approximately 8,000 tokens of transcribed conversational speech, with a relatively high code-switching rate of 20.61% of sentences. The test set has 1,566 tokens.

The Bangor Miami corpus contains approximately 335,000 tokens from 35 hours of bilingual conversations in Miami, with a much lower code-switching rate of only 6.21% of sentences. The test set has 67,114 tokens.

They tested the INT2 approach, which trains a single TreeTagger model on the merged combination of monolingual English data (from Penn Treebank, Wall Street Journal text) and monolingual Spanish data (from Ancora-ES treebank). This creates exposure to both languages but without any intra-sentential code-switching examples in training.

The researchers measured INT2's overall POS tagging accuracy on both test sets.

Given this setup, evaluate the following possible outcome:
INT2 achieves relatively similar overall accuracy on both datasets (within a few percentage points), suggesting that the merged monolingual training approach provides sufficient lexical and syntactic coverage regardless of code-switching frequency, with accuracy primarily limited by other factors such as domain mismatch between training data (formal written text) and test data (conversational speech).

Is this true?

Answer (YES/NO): NO